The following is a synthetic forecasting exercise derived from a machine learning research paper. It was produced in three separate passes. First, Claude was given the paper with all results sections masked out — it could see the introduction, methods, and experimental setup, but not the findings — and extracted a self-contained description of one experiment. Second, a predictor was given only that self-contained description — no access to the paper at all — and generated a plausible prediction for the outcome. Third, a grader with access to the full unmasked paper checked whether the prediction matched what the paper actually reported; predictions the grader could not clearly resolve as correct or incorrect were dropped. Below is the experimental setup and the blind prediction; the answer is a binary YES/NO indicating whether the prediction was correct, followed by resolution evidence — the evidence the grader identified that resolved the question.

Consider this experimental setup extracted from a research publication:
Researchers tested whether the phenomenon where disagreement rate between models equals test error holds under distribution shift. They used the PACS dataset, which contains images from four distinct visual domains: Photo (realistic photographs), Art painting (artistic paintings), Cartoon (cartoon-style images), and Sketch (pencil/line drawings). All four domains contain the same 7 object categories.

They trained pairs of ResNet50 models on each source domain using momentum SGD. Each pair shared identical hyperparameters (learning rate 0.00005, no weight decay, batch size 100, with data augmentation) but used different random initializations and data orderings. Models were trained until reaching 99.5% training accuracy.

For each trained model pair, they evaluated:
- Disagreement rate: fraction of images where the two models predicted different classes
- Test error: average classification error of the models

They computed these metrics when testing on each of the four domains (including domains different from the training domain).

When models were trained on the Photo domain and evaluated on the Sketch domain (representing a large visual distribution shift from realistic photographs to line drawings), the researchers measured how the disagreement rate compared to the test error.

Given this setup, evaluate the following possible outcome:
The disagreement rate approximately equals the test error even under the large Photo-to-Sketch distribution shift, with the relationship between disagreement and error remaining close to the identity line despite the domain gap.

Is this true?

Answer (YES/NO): NO